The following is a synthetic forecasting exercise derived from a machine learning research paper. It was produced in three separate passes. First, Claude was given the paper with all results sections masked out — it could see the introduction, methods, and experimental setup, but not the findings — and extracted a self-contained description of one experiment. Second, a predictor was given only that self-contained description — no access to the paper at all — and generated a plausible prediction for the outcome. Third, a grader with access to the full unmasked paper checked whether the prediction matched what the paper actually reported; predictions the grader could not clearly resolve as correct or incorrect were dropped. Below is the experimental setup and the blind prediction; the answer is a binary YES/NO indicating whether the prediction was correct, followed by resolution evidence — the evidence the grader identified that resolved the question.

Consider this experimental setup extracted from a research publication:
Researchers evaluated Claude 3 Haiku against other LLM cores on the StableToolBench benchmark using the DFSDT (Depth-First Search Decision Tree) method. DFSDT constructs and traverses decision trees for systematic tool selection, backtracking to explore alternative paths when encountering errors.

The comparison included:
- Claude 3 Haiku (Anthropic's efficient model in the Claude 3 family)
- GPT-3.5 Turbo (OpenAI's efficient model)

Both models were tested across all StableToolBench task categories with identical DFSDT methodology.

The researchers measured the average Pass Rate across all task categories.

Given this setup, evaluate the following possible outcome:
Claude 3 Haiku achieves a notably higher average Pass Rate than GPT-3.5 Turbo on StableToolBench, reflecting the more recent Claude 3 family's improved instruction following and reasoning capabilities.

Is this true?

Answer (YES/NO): YES